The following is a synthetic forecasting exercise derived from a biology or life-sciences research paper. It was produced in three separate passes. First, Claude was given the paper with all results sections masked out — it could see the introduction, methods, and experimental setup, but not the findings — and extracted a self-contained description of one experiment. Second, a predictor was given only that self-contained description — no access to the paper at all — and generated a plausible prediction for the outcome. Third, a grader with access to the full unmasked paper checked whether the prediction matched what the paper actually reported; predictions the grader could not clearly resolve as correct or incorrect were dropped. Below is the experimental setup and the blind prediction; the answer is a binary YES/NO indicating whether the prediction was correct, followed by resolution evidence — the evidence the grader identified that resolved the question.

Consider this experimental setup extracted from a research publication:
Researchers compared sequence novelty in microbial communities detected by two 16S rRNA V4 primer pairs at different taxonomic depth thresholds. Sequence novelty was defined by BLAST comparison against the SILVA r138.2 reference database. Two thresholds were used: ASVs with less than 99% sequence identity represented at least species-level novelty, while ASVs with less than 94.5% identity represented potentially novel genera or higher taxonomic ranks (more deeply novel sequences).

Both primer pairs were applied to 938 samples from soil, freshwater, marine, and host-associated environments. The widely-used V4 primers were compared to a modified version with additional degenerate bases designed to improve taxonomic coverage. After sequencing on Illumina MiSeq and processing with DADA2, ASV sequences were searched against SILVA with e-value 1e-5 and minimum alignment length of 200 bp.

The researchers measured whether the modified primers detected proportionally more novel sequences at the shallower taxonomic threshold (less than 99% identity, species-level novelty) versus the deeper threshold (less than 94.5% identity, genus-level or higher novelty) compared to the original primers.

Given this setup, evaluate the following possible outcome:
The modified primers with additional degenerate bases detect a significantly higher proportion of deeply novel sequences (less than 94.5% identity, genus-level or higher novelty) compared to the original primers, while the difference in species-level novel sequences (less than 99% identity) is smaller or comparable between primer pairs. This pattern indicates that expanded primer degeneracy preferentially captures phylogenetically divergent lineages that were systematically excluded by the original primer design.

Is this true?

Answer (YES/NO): YES